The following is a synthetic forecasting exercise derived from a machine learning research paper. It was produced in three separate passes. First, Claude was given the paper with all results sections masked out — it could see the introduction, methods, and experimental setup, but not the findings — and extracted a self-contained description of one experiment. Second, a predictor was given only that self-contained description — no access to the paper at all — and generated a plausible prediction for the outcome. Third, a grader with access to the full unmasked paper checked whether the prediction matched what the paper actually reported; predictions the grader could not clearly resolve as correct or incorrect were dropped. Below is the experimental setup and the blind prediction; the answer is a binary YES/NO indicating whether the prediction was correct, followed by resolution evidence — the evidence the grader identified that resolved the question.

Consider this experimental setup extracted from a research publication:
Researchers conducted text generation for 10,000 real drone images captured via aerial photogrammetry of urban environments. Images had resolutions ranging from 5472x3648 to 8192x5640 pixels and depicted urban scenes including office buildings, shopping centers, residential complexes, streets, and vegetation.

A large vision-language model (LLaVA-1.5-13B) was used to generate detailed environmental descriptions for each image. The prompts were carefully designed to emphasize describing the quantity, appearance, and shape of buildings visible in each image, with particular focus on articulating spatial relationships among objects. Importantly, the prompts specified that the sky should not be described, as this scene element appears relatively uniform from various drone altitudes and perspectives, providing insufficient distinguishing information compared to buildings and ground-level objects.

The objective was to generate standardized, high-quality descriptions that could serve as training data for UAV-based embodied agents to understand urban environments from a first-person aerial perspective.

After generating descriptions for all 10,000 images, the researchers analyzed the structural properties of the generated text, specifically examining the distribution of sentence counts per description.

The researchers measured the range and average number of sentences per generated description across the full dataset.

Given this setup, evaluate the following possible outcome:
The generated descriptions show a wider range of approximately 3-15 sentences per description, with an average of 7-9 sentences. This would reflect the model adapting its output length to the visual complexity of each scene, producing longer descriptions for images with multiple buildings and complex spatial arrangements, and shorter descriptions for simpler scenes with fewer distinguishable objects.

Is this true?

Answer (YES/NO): NO